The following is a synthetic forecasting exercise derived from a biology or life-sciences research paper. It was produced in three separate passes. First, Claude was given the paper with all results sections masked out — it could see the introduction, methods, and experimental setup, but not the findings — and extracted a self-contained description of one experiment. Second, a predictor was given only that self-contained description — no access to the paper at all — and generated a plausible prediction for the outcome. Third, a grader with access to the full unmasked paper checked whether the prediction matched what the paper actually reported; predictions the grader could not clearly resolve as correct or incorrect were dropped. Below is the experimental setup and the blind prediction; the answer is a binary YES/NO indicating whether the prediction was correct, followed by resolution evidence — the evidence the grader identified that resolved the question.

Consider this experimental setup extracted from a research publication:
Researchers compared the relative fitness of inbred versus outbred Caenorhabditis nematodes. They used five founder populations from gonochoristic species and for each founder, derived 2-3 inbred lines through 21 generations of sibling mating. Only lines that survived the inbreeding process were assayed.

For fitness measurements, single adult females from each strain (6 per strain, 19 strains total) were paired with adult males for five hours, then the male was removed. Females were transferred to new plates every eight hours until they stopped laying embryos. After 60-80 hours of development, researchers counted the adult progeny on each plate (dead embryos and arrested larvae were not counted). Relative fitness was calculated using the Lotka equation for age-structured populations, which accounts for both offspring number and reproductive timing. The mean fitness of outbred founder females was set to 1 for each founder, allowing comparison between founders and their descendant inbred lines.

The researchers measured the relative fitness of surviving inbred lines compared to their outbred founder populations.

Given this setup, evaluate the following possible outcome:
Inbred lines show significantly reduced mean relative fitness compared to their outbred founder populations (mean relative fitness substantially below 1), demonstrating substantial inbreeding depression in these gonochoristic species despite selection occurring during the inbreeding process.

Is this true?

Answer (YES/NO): YES